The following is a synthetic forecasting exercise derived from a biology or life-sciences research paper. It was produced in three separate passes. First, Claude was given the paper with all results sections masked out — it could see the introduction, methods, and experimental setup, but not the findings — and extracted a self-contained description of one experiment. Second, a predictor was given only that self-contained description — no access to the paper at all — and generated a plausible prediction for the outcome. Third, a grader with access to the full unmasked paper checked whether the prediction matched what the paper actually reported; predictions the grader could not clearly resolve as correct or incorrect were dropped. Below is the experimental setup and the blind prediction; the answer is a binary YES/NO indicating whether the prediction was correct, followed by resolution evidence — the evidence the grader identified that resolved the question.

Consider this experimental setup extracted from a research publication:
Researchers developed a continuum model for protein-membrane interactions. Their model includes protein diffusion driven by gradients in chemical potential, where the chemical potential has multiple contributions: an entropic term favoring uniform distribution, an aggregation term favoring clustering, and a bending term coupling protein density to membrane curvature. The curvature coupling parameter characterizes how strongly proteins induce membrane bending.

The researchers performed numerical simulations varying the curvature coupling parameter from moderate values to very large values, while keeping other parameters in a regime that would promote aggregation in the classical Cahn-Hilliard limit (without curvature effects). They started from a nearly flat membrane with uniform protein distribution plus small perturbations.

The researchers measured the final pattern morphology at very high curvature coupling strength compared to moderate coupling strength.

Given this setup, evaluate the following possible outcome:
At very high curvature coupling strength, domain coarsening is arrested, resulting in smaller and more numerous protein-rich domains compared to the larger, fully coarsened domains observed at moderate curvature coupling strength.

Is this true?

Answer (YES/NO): NO